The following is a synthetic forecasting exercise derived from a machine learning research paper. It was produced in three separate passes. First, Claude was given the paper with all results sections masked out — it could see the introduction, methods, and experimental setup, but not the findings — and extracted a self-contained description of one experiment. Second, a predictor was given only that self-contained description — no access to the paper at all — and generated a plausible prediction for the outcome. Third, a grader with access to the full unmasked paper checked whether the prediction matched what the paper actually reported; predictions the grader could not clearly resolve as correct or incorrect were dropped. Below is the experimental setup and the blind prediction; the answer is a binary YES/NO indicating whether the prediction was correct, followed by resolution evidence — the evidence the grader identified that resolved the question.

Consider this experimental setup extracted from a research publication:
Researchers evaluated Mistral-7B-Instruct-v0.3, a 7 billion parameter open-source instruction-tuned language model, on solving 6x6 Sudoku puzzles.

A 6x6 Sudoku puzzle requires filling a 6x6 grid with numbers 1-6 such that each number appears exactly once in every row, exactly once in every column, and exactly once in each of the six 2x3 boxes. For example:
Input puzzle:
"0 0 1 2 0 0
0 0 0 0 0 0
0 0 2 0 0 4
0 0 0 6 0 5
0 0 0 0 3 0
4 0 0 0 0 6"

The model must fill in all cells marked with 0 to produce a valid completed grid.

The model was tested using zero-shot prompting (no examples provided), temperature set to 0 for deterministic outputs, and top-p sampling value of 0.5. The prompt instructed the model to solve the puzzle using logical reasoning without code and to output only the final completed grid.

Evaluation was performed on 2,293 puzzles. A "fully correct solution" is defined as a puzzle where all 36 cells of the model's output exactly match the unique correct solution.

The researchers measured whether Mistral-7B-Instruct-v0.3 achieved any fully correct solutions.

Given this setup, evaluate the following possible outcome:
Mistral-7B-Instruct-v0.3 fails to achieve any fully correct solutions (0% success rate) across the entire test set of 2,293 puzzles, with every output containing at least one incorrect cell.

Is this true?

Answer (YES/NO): YES